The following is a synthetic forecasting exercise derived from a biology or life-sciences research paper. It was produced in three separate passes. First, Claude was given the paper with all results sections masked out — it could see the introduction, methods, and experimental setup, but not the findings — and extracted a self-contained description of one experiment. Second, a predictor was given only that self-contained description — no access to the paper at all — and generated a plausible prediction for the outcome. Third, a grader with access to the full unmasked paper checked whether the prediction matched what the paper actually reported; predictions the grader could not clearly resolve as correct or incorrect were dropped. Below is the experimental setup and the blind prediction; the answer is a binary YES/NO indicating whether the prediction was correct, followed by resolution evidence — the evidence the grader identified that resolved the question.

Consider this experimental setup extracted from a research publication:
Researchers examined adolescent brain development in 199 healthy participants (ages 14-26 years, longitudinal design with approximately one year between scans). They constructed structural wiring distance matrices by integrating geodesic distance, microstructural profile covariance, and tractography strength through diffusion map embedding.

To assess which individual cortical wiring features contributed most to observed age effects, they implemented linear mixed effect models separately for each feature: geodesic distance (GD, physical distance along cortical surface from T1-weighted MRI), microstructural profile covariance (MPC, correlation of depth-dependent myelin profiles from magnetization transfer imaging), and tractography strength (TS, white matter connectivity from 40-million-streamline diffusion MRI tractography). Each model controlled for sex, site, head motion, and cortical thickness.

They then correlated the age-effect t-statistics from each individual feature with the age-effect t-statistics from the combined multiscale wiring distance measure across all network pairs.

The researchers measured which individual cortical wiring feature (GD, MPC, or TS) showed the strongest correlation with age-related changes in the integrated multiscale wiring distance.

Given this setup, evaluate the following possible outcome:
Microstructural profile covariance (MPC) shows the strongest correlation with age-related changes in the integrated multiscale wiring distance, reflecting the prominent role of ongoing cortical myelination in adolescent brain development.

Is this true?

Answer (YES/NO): YES